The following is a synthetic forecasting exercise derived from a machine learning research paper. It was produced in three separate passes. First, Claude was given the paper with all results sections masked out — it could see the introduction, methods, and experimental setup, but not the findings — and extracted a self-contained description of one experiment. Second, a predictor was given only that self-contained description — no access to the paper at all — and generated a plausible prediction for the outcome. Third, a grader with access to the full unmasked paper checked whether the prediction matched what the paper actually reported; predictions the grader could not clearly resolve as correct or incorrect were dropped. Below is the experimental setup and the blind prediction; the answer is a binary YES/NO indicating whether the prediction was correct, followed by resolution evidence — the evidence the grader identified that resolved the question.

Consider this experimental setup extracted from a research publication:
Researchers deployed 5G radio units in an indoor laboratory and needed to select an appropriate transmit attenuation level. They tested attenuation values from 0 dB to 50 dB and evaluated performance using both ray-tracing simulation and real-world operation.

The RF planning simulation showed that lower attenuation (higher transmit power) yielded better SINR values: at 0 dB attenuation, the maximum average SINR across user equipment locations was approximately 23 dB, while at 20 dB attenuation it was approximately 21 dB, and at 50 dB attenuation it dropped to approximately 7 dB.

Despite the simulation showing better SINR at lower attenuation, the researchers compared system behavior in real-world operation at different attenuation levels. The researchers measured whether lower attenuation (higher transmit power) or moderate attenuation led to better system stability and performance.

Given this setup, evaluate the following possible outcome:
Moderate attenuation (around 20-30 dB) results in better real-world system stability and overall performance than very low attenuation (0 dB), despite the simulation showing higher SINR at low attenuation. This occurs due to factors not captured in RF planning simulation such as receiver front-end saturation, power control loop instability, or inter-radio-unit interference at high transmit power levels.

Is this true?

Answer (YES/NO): YES